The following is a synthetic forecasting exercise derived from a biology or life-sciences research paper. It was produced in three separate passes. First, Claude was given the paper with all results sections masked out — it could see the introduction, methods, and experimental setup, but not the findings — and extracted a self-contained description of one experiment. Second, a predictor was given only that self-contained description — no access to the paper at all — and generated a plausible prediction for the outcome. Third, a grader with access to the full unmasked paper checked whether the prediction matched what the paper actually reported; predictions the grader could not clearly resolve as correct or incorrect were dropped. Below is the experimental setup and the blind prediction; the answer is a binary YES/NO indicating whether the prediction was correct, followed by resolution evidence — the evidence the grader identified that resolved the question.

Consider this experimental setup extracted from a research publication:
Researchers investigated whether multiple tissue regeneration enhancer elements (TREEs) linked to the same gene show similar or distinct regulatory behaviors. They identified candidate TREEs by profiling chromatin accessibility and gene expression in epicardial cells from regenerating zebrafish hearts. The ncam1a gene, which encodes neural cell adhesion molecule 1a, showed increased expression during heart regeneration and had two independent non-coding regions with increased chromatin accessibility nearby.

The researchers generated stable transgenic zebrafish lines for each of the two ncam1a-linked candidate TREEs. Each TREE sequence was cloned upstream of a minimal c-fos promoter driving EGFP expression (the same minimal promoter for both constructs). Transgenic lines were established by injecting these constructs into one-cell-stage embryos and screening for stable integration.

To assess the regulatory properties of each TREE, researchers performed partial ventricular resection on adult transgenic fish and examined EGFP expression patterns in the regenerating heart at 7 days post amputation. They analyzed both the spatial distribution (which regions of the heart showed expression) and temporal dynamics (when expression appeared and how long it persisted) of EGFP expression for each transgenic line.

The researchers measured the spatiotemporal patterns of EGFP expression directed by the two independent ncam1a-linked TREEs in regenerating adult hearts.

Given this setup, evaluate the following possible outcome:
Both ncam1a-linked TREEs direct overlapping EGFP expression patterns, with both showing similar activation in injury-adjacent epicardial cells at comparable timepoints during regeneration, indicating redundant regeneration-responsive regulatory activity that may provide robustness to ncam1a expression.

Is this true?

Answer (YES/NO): NO